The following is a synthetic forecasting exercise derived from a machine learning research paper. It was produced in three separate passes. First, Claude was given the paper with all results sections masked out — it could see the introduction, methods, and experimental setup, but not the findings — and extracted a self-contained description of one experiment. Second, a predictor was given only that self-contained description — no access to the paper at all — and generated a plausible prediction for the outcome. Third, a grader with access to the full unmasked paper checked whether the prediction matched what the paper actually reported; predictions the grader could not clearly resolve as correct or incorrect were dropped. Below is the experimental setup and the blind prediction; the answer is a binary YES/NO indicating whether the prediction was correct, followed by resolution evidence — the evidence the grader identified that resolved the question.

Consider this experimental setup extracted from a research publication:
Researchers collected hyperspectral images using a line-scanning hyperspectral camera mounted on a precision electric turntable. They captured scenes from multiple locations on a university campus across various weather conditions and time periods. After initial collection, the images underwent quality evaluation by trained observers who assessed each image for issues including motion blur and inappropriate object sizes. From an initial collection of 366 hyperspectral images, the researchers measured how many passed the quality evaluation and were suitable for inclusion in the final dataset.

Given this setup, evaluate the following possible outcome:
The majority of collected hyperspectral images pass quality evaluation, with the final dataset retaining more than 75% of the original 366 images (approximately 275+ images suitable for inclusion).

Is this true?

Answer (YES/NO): YES